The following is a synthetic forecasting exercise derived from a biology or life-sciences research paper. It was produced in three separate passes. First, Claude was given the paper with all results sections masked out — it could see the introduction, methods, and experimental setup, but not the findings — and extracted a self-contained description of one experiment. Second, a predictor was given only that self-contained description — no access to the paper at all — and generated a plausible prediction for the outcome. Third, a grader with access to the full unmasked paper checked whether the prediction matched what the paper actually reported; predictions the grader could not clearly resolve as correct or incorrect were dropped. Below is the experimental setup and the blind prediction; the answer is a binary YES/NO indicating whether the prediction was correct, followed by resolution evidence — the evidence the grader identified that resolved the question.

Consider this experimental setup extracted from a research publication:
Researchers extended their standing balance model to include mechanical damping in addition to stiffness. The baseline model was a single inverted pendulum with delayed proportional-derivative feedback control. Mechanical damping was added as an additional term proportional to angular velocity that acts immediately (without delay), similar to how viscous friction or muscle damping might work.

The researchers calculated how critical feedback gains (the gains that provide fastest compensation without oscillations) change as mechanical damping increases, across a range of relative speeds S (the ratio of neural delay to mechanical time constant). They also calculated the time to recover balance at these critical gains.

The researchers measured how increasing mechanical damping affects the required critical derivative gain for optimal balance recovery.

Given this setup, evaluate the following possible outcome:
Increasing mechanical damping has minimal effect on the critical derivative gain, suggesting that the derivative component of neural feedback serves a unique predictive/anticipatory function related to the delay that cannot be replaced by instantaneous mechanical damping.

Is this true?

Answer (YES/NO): NO